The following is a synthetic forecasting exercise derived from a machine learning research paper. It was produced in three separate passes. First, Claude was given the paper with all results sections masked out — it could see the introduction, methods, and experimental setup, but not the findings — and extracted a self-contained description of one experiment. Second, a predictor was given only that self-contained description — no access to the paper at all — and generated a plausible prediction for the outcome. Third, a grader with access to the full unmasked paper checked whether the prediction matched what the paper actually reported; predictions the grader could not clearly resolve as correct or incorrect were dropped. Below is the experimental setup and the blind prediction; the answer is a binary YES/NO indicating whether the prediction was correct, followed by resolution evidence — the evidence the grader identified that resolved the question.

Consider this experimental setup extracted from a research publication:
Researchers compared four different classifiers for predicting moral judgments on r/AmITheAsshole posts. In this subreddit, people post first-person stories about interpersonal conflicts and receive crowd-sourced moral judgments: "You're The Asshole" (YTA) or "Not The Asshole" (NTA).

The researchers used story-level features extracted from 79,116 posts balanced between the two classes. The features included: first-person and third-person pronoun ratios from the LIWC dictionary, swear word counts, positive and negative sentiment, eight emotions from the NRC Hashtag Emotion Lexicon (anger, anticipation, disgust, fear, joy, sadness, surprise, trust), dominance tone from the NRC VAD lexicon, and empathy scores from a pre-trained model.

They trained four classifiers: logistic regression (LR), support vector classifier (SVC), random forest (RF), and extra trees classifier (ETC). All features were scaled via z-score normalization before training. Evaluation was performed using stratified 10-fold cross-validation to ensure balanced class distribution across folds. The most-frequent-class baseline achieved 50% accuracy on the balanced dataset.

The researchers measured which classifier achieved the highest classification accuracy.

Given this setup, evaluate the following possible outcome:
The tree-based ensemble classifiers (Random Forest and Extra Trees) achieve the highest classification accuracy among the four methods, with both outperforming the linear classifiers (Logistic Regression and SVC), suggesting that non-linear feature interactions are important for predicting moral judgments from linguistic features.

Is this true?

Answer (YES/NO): NO